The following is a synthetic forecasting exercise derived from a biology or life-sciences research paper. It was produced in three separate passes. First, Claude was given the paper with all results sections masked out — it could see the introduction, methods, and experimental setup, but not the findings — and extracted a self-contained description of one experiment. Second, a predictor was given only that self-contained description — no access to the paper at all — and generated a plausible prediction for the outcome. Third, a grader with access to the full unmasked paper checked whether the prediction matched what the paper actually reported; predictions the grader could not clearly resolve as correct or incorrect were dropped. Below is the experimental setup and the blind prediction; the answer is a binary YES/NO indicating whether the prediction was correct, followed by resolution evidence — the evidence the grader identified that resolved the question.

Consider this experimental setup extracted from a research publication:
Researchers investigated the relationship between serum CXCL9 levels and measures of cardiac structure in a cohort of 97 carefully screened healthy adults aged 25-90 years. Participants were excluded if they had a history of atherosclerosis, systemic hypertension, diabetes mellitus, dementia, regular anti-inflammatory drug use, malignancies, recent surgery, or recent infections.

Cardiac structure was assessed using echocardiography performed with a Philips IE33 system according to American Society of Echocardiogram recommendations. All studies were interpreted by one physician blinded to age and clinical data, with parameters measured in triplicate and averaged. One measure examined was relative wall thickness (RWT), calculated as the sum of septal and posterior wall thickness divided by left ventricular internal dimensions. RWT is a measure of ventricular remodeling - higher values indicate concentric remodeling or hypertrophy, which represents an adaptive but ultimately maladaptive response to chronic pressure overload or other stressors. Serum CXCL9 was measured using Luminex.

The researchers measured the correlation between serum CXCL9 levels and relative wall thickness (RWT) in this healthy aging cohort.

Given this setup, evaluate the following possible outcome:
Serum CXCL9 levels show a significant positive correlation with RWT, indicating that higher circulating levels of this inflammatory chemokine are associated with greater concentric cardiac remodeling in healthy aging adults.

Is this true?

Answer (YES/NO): YES